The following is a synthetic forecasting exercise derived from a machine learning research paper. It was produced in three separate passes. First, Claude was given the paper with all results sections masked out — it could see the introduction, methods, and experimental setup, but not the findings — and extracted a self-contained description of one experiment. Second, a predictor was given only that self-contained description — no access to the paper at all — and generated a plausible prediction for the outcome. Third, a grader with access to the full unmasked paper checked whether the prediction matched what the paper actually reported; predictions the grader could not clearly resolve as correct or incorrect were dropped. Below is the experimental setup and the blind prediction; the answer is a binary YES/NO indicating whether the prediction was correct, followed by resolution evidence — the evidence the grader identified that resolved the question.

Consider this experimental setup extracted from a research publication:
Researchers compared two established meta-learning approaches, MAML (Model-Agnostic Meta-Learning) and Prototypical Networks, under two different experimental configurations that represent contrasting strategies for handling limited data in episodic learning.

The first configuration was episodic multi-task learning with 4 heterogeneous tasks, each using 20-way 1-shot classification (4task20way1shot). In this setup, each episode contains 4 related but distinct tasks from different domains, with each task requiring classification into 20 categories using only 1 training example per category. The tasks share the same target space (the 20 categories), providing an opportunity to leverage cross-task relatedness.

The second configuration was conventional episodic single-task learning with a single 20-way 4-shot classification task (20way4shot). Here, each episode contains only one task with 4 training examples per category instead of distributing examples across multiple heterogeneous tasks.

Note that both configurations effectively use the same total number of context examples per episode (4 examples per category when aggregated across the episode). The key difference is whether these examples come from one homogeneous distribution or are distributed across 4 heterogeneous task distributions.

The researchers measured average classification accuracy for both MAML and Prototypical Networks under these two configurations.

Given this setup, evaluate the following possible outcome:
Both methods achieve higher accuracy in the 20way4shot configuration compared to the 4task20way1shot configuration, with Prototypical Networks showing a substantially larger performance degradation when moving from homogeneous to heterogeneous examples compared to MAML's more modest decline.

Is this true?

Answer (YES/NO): YES